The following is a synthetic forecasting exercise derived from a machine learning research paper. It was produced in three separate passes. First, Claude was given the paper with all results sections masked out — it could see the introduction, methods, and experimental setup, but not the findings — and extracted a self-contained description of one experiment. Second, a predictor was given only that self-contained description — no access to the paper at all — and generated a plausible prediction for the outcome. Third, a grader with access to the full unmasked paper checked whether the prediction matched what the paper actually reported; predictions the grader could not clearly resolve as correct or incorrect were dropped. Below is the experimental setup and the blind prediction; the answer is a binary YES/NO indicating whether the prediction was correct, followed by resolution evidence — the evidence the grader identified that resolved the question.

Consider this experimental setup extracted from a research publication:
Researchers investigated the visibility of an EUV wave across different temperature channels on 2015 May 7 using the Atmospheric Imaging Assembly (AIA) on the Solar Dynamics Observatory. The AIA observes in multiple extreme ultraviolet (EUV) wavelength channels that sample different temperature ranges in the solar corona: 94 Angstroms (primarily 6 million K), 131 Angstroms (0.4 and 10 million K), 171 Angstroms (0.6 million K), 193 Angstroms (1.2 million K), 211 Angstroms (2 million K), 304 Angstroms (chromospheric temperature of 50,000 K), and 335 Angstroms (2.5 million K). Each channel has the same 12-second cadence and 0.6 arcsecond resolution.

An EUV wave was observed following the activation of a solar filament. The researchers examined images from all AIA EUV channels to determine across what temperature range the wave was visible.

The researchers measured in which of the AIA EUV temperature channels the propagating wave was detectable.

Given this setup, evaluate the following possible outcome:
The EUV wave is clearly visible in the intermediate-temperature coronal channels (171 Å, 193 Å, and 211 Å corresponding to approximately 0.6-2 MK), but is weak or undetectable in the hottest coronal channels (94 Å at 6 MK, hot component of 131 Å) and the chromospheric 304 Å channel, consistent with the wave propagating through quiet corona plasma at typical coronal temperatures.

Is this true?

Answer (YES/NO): NO